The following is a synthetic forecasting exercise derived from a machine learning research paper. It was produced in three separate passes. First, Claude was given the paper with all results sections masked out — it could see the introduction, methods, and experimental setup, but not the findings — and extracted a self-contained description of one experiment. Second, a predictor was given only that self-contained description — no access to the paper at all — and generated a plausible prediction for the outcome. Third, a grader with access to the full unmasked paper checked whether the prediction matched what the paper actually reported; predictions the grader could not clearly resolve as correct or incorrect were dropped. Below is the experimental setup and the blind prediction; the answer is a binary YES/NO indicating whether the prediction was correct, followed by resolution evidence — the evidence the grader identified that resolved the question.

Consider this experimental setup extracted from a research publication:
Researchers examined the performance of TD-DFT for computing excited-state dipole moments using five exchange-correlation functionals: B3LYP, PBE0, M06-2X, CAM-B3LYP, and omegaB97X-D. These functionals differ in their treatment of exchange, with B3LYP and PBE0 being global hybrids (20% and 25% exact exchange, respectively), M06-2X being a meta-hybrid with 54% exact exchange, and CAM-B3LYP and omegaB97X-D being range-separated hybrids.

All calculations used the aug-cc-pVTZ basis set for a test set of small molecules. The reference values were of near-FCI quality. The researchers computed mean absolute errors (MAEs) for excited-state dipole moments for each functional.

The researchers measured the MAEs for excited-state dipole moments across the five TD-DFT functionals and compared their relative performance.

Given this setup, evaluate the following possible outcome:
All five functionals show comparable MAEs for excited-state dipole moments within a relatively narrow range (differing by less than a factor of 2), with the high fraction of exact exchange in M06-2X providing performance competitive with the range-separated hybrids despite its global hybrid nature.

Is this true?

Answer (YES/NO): NO